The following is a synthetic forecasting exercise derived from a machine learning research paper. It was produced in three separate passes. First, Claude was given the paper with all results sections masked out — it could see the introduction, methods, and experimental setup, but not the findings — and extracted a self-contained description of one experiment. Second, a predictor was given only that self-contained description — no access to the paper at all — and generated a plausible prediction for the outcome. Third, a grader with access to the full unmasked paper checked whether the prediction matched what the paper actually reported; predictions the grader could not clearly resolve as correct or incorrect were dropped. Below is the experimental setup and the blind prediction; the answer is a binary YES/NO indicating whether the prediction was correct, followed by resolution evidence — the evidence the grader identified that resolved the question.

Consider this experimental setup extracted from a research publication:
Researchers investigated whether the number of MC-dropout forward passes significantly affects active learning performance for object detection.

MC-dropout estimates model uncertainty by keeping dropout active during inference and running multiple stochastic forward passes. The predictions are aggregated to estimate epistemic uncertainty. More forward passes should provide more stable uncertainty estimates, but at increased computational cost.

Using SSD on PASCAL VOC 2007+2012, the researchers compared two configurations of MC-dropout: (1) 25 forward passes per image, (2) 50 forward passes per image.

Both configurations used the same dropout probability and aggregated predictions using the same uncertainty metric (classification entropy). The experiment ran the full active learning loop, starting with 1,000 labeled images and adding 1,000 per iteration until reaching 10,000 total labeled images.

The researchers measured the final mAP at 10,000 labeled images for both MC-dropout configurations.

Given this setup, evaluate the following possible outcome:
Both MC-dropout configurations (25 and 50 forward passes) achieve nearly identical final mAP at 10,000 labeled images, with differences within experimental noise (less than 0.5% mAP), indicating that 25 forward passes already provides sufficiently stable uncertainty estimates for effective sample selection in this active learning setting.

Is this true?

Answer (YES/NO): YES